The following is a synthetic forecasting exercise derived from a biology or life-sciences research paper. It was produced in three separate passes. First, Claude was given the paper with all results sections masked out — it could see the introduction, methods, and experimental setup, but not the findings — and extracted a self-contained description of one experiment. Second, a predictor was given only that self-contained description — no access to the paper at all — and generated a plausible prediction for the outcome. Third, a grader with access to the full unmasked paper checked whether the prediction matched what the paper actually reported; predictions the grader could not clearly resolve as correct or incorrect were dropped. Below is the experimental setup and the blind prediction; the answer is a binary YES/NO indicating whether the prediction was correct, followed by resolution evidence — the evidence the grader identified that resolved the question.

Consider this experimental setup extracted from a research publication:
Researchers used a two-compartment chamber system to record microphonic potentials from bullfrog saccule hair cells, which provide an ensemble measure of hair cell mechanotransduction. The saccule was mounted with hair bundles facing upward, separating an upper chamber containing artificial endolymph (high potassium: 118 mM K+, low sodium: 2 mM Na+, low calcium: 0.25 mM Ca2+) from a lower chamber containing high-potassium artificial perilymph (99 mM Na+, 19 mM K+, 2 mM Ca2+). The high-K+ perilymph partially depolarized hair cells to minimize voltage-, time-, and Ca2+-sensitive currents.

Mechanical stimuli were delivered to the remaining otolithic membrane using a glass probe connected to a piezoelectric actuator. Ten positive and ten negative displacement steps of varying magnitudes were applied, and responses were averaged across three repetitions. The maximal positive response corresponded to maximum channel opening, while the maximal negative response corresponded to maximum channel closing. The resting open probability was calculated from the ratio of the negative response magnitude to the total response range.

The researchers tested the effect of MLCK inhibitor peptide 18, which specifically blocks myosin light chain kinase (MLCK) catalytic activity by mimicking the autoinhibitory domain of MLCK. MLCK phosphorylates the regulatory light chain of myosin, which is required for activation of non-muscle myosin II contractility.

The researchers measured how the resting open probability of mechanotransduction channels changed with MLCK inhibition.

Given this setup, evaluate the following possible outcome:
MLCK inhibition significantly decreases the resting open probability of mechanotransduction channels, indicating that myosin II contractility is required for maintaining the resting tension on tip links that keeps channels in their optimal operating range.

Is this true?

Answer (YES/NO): NO